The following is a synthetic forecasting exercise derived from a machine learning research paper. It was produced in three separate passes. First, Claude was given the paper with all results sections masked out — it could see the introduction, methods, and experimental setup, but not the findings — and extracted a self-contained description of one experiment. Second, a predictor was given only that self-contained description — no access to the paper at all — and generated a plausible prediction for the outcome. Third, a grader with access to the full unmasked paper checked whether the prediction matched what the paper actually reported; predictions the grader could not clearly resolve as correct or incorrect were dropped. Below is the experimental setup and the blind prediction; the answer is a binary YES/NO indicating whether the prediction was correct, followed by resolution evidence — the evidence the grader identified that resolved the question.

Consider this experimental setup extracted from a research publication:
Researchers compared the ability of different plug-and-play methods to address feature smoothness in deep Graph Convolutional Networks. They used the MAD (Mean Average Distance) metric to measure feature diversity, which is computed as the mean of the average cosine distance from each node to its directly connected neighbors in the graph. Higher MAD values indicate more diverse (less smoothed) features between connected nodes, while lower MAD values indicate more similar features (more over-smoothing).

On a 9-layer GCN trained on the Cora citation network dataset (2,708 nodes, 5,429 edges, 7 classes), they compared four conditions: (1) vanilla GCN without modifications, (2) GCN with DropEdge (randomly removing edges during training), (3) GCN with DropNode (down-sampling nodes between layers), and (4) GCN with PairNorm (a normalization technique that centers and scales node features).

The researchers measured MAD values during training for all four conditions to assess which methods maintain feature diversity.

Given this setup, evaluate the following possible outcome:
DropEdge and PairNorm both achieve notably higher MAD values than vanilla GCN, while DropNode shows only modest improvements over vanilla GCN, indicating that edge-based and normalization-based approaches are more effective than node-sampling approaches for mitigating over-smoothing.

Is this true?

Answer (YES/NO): NO